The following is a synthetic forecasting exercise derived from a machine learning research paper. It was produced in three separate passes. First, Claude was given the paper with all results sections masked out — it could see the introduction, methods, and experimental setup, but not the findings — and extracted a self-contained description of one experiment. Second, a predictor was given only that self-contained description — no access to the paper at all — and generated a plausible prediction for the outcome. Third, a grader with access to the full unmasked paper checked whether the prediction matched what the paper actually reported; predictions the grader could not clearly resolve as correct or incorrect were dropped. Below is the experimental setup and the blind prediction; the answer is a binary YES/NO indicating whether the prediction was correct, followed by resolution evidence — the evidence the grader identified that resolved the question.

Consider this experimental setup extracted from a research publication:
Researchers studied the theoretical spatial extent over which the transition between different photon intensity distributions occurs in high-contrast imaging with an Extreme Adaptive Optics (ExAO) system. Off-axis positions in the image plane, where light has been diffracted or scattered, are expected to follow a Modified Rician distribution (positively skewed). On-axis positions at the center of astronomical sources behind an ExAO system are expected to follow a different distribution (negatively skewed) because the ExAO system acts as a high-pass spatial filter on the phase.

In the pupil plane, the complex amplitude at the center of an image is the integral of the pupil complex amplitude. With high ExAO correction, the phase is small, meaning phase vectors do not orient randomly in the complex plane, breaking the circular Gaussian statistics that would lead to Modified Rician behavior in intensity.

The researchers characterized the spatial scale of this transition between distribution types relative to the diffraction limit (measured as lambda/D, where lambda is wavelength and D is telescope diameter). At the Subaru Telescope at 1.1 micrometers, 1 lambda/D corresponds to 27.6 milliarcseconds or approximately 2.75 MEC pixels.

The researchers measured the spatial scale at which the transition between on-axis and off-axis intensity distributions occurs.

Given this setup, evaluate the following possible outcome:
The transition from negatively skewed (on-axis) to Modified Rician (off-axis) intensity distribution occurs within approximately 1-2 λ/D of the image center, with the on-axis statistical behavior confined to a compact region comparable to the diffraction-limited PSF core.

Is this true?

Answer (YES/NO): NO